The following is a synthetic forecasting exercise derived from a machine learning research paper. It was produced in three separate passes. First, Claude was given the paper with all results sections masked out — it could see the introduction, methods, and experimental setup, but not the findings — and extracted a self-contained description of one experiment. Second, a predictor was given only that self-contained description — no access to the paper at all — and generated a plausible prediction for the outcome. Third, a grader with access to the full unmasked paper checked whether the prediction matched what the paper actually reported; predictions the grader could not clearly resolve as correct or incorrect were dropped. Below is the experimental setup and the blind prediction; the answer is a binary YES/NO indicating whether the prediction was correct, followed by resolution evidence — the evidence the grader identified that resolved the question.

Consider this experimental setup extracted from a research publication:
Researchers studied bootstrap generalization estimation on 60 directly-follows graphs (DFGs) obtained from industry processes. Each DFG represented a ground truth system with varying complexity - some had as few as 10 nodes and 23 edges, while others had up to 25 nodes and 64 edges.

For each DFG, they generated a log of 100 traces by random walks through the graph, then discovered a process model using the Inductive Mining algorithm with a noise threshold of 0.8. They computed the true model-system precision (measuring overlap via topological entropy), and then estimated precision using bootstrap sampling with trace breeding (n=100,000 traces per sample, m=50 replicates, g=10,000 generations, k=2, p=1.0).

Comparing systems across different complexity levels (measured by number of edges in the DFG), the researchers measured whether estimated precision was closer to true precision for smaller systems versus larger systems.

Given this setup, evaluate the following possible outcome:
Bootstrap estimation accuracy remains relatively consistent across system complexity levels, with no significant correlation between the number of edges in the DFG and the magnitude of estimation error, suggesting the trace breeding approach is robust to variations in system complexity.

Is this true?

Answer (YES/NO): NO